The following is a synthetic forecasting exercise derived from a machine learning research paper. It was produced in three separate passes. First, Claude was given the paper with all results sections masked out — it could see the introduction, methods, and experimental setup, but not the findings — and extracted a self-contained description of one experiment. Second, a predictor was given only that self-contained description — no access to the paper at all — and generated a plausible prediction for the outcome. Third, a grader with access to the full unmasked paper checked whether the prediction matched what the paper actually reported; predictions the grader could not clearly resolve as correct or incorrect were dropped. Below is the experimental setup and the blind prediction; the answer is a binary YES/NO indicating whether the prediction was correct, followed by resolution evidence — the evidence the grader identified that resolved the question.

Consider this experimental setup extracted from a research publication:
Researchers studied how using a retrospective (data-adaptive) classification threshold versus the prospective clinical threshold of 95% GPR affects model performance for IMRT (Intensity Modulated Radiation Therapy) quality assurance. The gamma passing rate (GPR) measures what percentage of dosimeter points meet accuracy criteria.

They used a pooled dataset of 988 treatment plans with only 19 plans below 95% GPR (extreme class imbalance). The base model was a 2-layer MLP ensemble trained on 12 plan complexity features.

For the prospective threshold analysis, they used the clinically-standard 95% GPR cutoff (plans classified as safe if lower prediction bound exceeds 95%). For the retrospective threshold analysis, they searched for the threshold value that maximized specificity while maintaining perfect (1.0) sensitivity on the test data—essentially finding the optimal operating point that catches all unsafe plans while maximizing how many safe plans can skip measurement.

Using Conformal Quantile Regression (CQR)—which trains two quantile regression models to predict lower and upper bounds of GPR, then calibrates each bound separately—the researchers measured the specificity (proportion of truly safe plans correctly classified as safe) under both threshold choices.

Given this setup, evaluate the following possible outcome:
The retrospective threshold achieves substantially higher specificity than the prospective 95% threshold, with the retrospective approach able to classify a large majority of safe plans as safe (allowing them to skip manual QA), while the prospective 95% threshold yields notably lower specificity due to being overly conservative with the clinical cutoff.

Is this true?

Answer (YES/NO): YES